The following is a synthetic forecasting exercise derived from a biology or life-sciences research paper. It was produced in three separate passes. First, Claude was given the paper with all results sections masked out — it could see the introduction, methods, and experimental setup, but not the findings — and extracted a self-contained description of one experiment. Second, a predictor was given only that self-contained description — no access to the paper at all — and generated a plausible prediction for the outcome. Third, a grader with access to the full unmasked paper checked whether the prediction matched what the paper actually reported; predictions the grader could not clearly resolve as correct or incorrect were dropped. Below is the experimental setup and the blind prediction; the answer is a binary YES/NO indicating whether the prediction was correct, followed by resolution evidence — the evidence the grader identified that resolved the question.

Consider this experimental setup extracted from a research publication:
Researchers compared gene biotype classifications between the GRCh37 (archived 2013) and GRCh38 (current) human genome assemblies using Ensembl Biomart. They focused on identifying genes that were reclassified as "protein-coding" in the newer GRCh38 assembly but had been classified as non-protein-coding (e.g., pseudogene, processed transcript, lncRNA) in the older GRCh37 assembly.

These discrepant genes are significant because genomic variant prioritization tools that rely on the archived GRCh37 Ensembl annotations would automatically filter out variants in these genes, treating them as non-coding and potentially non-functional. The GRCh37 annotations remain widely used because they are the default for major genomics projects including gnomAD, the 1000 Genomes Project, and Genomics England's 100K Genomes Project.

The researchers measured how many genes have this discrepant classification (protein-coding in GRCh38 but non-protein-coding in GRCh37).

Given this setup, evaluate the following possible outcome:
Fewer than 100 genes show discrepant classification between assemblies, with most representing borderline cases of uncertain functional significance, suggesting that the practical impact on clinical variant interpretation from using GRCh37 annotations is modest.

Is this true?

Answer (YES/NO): NO